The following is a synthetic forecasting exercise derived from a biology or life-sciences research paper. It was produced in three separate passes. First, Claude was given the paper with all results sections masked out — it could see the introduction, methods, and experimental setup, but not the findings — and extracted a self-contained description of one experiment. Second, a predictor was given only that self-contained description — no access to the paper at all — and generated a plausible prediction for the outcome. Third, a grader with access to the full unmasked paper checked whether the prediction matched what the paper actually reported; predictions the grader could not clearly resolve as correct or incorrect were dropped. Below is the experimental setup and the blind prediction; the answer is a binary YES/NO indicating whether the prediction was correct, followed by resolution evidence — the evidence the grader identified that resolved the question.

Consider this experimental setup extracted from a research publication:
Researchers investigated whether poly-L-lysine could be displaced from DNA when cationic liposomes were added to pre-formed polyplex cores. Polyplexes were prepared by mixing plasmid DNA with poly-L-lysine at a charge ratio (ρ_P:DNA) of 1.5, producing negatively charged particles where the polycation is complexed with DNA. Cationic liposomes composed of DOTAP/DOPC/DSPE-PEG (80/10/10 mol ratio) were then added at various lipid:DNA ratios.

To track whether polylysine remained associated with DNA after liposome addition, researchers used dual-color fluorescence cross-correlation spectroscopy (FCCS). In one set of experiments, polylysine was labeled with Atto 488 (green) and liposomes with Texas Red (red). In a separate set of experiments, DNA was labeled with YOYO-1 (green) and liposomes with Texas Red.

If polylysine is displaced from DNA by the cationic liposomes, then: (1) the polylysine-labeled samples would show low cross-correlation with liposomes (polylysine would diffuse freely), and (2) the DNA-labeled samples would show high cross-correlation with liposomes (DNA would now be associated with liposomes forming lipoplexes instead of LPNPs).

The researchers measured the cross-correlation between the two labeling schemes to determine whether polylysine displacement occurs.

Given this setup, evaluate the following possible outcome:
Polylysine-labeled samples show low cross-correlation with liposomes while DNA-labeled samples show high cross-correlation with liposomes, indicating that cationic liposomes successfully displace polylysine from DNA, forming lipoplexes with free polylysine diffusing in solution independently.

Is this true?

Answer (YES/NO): NO